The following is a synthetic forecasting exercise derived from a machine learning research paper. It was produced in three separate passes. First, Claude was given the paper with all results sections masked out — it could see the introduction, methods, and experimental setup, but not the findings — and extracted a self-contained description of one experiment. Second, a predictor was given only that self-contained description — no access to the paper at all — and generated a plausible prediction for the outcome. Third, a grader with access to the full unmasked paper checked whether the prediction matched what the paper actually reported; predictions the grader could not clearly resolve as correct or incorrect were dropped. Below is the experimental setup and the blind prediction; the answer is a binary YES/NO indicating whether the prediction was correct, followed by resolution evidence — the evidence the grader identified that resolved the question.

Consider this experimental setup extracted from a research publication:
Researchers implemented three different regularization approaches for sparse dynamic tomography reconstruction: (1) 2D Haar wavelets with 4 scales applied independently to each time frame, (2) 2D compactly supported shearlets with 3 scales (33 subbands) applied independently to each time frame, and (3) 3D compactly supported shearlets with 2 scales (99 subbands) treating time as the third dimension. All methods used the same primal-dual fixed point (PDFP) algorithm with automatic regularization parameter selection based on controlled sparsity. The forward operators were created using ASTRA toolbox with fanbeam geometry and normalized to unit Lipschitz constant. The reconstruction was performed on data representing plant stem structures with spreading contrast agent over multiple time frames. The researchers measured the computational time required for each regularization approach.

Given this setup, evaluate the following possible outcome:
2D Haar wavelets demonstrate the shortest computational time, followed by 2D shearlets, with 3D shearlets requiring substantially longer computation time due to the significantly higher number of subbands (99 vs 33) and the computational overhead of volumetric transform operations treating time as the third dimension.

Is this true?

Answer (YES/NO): YES